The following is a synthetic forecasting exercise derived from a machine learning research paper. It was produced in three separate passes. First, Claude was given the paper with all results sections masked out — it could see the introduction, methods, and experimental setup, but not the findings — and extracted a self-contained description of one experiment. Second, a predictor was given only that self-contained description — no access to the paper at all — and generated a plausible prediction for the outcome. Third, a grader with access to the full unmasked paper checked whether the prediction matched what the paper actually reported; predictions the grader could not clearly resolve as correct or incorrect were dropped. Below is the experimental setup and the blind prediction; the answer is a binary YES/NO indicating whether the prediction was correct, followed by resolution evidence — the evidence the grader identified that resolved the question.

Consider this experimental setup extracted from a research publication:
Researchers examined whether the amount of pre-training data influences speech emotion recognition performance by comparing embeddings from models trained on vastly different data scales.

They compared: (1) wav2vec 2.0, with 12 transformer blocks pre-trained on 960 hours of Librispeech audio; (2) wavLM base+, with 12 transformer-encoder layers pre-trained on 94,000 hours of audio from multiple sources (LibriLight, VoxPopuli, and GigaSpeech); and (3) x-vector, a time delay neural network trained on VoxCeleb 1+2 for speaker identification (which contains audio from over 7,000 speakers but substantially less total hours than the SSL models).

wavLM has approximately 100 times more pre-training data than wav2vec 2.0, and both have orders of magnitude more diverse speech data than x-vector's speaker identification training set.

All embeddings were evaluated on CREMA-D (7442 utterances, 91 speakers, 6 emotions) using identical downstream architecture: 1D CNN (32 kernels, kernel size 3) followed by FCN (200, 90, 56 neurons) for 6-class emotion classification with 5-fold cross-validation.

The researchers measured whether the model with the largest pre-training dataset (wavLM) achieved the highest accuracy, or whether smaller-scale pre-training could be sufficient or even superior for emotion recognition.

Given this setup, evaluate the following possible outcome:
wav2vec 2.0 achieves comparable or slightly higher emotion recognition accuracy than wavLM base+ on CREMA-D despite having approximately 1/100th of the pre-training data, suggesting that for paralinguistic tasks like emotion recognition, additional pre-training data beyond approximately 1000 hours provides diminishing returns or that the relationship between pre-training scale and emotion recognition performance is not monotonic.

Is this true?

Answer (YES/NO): NO